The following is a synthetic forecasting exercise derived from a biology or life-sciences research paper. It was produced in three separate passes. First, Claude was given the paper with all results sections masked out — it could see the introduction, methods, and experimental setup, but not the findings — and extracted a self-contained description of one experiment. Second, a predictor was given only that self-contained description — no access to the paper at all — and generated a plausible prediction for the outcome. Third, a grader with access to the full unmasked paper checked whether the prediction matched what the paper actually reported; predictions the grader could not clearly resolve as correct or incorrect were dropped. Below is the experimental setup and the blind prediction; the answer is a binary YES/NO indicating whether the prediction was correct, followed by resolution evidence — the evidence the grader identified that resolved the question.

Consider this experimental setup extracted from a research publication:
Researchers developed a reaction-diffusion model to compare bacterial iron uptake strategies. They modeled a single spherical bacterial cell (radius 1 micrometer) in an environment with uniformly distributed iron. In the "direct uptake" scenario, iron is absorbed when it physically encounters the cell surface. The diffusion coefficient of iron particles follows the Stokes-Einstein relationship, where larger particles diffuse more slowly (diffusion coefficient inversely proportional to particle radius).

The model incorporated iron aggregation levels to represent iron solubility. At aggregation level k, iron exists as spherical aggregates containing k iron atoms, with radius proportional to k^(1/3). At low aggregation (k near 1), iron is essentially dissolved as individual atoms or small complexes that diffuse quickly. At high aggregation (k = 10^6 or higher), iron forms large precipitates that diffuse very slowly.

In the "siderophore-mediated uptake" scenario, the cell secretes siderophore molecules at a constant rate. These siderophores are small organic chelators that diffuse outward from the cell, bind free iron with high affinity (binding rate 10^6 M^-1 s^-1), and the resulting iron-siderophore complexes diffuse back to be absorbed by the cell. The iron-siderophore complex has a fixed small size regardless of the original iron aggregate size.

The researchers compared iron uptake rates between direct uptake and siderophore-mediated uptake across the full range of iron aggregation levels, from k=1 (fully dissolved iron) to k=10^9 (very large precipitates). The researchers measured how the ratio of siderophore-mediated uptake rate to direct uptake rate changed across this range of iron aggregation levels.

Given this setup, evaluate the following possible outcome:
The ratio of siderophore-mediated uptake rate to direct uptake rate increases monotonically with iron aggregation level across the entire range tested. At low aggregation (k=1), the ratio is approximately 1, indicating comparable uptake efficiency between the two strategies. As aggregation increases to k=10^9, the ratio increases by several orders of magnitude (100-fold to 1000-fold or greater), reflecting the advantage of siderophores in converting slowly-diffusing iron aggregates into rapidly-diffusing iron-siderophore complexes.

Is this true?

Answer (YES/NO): NO